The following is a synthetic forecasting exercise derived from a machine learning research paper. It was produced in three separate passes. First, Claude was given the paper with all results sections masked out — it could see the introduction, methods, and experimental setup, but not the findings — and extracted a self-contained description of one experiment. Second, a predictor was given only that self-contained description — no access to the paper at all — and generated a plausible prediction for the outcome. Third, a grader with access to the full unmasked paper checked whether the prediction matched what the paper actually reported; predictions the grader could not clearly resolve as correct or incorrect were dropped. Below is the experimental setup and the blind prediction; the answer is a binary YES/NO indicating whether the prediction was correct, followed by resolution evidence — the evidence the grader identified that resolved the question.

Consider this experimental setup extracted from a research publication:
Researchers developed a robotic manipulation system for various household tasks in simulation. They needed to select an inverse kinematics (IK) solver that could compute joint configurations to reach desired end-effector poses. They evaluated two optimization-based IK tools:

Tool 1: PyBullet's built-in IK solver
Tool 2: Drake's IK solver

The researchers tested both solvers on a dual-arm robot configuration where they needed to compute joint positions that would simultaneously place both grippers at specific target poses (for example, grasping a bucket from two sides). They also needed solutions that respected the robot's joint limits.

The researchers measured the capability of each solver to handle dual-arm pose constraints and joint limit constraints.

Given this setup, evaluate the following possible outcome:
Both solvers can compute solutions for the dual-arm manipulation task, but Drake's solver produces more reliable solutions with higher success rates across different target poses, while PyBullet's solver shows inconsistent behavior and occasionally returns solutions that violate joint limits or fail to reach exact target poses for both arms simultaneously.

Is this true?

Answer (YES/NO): NO